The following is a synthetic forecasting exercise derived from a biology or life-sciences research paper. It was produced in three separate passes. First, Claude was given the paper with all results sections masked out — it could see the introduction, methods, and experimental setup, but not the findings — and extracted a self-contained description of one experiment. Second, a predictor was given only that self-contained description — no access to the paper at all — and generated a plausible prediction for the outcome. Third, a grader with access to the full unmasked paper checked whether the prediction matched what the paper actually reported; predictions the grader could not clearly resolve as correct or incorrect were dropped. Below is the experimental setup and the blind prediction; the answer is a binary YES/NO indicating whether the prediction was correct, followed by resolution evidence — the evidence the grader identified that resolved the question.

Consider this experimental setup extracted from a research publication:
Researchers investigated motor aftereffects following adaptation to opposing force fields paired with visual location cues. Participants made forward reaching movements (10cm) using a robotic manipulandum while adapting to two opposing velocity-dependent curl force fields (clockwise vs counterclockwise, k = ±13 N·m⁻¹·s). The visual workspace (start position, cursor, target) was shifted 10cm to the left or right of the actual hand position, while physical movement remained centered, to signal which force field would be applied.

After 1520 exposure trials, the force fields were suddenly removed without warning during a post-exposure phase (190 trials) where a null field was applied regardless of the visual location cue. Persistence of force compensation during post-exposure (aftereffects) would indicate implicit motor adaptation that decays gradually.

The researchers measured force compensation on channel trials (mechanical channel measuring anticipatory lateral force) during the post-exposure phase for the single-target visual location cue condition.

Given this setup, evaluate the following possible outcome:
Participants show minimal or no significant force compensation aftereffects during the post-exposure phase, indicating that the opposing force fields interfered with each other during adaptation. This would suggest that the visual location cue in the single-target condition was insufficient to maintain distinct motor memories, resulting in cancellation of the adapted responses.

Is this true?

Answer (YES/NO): NO